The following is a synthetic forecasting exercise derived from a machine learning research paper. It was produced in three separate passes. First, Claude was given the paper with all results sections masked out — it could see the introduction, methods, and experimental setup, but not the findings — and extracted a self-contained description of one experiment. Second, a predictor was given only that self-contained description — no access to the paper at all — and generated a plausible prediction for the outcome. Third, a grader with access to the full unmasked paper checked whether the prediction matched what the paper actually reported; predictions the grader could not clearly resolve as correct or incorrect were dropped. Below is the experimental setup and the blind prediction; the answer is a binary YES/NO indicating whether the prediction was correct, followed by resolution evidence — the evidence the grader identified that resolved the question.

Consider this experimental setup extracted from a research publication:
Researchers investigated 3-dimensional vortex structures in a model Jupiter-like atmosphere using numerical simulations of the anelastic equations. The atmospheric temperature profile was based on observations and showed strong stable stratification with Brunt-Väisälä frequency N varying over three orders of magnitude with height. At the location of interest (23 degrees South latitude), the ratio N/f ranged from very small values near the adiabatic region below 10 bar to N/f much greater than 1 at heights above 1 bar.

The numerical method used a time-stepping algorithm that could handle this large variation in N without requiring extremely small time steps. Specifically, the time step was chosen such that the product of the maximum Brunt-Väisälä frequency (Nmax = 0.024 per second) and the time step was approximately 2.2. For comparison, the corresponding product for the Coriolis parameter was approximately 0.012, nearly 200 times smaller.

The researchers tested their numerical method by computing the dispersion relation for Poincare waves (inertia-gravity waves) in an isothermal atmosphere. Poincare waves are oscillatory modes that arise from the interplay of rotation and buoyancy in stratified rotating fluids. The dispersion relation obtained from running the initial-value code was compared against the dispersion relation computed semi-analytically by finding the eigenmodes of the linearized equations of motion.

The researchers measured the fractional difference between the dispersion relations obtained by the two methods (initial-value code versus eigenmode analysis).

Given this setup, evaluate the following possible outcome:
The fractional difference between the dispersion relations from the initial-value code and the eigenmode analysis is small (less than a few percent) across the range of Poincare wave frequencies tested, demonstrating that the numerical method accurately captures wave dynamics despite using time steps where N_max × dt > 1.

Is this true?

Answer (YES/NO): YES